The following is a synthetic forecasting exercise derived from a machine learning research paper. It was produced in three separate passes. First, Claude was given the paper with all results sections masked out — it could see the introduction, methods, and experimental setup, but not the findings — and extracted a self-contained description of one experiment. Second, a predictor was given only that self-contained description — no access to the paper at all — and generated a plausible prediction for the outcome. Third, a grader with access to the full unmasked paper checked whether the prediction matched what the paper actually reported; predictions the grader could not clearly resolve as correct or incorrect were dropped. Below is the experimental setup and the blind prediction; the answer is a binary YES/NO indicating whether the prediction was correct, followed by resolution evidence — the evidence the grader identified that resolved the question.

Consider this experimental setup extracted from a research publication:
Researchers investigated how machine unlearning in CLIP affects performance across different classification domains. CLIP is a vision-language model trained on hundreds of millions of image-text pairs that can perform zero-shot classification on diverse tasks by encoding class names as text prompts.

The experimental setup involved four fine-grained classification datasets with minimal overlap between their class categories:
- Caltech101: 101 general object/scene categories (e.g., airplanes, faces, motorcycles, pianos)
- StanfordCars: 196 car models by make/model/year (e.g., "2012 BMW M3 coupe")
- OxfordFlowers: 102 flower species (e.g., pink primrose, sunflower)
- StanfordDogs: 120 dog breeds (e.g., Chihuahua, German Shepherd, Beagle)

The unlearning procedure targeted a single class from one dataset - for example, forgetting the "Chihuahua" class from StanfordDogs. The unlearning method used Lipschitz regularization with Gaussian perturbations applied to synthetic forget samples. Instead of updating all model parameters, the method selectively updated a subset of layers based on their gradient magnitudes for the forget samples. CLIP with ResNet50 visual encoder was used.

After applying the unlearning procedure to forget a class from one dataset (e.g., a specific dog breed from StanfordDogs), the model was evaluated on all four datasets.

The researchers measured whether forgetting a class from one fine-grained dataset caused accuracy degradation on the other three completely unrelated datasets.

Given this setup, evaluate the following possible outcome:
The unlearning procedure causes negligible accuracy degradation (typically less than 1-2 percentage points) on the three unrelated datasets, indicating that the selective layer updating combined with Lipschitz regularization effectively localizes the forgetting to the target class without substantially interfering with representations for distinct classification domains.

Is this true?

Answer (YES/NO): YES